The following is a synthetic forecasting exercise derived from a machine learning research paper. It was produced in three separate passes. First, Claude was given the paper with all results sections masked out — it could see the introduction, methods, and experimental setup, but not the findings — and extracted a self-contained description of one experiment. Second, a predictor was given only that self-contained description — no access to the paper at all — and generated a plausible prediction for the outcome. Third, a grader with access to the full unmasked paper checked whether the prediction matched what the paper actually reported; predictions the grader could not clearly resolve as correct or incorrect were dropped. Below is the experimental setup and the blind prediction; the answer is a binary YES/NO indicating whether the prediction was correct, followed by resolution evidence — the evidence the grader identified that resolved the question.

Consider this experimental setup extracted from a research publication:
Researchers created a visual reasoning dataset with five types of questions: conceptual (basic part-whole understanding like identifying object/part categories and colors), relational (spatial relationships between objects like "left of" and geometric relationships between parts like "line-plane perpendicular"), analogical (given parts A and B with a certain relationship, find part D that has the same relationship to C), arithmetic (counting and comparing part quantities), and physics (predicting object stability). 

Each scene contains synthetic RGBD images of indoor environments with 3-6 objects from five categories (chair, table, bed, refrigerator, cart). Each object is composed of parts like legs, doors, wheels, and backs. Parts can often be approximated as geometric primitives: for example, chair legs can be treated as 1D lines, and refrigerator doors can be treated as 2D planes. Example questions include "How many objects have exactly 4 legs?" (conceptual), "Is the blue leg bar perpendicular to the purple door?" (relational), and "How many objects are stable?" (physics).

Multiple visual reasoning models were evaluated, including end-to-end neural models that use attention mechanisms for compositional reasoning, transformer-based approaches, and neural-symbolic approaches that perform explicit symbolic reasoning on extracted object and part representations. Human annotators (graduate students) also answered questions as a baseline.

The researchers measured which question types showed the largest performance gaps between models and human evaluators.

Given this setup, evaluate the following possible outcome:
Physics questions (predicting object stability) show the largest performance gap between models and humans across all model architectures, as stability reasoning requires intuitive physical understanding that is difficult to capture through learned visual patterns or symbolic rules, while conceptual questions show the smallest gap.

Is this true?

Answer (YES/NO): NO